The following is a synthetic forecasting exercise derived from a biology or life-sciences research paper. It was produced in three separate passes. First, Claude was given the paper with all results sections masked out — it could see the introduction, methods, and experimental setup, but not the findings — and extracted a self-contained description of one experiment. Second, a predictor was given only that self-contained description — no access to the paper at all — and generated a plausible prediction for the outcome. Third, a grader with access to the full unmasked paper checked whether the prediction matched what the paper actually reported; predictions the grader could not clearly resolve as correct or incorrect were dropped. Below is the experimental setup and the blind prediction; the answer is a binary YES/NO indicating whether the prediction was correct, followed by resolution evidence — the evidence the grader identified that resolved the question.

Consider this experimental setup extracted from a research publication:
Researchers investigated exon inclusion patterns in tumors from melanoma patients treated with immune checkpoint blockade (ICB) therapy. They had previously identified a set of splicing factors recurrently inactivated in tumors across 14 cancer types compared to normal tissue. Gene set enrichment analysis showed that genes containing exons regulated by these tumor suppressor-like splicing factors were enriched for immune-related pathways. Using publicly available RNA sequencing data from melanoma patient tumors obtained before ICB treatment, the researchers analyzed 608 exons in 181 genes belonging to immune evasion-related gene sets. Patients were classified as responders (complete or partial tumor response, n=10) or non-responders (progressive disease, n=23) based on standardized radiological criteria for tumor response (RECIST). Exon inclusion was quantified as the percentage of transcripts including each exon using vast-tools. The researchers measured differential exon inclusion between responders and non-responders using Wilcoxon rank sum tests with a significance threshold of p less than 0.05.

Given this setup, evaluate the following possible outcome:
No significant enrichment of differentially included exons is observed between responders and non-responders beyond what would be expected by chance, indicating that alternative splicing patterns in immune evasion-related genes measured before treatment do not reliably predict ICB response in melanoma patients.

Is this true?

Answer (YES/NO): NO